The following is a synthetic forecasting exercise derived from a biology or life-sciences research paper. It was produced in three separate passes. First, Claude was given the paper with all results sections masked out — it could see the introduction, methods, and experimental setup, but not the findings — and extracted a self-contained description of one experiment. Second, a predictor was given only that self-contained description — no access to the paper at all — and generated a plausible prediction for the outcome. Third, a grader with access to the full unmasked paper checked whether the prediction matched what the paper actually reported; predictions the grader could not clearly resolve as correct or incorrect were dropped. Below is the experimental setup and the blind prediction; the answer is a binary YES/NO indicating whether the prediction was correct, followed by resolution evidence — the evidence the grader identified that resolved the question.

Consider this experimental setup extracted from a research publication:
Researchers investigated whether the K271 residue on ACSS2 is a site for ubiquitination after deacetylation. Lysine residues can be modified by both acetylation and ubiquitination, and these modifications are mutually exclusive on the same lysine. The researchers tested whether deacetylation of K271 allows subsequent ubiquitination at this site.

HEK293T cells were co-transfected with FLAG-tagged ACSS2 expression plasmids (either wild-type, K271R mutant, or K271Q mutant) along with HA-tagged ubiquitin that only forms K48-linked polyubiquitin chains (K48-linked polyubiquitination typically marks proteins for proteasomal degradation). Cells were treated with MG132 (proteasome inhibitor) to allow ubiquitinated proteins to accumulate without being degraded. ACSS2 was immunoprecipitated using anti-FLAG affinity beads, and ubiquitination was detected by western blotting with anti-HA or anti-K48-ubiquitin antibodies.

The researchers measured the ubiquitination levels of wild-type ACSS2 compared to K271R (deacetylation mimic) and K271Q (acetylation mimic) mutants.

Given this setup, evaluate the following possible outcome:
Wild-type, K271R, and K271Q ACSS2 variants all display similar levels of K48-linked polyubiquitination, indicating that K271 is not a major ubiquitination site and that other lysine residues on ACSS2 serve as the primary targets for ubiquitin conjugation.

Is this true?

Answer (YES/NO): NO